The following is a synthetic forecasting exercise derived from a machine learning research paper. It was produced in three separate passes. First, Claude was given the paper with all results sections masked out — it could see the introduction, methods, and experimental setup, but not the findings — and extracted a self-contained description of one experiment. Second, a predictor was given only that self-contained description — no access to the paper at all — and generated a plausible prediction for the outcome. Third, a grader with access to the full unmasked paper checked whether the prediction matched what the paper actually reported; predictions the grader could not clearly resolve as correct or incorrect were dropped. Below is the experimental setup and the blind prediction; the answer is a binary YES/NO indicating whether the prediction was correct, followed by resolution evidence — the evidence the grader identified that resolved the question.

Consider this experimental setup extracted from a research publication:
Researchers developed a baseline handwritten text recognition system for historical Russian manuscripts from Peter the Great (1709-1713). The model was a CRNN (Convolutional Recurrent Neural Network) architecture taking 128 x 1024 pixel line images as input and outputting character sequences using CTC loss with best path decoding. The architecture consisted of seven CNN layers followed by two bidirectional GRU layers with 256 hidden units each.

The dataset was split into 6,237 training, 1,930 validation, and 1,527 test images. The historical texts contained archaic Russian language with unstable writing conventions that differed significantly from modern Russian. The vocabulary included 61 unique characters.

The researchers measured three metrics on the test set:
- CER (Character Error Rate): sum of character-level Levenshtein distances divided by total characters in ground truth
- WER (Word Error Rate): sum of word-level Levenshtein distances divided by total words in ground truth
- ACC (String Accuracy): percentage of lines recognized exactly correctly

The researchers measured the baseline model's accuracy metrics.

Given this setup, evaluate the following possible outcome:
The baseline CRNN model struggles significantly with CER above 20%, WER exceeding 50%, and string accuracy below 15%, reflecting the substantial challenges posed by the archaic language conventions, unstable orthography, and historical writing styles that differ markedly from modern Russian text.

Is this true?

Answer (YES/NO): NO